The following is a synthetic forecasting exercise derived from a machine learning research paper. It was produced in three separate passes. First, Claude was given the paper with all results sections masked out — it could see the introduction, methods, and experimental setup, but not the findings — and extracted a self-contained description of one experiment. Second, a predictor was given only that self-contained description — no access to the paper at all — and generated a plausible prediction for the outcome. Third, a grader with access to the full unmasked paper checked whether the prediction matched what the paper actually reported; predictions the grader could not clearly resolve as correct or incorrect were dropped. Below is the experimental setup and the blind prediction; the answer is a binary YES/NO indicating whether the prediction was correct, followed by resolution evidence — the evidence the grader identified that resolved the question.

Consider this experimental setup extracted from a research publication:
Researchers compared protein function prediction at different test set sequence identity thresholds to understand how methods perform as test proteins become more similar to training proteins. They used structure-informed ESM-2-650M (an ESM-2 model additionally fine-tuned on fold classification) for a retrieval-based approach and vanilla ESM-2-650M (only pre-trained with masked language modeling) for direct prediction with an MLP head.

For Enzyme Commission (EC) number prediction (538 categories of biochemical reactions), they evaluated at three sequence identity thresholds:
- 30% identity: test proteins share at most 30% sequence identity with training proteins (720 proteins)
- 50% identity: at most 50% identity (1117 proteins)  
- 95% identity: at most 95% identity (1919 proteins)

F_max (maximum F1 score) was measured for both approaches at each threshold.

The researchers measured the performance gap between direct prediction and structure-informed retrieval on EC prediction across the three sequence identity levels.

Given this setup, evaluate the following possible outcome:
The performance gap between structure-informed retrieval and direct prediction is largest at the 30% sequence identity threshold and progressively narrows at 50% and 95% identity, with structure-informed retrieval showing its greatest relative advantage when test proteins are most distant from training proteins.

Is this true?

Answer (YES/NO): NO